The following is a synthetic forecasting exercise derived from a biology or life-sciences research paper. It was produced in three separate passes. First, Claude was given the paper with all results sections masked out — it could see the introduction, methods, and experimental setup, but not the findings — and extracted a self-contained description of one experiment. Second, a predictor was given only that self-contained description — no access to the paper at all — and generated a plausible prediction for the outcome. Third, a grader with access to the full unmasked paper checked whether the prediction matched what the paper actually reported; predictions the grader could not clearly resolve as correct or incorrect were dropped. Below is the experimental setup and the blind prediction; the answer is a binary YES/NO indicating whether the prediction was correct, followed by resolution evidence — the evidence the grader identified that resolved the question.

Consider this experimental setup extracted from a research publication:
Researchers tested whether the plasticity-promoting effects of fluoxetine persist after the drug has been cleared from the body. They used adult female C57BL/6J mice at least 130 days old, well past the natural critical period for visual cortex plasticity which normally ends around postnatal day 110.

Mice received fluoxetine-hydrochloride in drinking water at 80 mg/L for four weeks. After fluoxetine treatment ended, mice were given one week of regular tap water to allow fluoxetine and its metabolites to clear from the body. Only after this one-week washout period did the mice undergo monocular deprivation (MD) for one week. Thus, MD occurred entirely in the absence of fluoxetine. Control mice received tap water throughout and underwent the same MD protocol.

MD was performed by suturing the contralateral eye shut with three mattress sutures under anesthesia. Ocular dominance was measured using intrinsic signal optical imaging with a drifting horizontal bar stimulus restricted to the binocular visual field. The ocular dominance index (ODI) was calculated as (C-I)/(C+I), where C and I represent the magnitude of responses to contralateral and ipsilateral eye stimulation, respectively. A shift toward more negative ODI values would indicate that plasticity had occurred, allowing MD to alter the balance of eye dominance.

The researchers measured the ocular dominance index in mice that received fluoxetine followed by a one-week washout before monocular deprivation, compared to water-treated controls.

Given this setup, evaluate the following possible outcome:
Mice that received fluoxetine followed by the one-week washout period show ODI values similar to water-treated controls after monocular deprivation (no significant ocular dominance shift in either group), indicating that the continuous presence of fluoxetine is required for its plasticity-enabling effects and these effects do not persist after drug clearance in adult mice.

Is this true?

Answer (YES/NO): YES